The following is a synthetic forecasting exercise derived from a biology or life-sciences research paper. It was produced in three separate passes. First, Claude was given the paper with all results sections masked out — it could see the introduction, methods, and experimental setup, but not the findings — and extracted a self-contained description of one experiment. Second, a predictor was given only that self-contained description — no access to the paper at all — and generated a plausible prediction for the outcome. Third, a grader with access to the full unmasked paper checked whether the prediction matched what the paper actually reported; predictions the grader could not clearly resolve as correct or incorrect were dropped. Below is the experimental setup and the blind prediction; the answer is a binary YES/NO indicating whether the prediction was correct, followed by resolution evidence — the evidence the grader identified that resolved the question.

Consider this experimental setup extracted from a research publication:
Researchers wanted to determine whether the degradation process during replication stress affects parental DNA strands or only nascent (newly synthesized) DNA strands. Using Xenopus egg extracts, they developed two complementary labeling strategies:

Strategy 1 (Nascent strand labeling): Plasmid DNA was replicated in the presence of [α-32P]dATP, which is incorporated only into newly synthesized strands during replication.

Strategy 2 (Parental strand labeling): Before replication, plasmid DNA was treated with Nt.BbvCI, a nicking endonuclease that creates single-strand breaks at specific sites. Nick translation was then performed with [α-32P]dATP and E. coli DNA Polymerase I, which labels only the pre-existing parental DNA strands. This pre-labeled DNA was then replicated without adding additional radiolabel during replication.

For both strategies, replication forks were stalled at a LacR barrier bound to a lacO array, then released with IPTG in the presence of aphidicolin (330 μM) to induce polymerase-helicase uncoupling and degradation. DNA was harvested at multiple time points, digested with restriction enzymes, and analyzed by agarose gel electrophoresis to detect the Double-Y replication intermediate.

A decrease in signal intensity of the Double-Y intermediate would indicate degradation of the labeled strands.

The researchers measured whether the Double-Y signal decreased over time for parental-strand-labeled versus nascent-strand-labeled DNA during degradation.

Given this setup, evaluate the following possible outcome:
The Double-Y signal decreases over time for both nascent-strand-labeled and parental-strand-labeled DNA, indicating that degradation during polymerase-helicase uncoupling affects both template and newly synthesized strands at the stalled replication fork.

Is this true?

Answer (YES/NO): NO